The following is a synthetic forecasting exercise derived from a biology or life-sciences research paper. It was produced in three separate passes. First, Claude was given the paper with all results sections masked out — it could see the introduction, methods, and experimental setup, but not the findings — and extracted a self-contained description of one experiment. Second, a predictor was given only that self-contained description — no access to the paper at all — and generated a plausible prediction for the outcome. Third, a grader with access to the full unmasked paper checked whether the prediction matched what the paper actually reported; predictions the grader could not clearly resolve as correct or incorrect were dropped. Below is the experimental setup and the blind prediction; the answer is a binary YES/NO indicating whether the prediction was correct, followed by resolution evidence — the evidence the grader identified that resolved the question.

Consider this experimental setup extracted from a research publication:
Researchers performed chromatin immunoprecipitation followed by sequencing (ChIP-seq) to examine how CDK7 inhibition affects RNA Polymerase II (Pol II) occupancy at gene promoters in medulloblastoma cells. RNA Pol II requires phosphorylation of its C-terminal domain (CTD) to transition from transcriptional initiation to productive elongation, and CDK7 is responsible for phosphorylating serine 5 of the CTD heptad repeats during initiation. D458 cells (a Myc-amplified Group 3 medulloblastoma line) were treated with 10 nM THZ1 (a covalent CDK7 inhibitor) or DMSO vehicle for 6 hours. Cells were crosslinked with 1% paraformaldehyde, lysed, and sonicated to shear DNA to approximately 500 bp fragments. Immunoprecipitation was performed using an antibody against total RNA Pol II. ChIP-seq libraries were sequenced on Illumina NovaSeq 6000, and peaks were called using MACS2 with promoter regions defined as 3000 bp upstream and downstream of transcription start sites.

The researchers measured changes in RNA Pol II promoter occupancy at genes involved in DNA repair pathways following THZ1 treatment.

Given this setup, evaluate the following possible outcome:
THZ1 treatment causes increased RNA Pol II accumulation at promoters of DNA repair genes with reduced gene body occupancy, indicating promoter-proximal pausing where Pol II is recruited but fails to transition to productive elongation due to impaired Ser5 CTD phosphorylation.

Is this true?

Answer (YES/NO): NO